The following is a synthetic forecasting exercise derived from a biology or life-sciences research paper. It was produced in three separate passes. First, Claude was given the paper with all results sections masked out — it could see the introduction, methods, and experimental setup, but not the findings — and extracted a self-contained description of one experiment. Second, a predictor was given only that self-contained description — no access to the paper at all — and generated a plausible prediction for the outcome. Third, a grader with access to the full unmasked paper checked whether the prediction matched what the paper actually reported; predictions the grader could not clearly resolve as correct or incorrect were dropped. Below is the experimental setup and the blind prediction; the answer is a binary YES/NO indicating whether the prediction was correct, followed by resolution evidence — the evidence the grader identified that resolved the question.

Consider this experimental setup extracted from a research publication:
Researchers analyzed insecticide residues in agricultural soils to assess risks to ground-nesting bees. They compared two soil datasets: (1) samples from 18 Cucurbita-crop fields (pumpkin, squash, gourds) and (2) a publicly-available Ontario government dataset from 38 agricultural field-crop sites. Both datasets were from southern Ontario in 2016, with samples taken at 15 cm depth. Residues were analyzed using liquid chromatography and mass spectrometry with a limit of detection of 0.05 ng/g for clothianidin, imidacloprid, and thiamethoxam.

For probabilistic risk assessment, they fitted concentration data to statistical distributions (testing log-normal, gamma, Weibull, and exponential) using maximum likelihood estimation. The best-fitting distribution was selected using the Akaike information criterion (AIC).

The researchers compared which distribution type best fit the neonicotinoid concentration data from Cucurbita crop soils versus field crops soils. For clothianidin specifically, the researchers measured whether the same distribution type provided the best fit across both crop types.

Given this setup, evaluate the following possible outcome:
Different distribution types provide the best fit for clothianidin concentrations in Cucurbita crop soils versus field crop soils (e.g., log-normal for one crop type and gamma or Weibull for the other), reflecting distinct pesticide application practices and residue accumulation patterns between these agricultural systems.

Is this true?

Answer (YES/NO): NO